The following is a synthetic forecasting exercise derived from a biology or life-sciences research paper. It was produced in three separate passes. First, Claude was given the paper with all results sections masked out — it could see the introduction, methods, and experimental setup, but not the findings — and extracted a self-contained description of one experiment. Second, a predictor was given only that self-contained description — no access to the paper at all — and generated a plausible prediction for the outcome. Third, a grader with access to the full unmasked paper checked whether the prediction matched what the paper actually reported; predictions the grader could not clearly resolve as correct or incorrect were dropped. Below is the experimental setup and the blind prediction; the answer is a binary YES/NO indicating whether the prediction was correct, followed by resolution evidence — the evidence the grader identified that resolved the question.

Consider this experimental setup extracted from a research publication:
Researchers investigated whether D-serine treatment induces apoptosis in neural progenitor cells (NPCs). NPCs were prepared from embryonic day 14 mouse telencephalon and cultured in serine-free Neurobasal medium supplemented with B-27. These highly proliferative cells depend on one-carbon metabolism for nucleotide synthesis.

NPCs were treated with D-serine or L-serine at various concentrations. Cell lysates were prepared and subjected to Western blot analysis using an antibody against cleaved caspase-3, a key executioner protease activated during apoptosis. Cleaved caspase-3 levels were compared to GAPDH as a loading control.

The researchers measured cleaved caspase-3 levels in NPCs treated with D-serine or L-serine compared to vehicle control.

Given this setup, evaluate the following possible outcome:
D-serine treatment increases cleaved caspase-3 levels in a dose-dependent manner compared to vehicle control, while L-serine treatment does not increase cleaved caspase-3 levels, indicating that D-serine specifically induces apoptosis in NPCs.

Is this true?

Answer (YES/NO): YES